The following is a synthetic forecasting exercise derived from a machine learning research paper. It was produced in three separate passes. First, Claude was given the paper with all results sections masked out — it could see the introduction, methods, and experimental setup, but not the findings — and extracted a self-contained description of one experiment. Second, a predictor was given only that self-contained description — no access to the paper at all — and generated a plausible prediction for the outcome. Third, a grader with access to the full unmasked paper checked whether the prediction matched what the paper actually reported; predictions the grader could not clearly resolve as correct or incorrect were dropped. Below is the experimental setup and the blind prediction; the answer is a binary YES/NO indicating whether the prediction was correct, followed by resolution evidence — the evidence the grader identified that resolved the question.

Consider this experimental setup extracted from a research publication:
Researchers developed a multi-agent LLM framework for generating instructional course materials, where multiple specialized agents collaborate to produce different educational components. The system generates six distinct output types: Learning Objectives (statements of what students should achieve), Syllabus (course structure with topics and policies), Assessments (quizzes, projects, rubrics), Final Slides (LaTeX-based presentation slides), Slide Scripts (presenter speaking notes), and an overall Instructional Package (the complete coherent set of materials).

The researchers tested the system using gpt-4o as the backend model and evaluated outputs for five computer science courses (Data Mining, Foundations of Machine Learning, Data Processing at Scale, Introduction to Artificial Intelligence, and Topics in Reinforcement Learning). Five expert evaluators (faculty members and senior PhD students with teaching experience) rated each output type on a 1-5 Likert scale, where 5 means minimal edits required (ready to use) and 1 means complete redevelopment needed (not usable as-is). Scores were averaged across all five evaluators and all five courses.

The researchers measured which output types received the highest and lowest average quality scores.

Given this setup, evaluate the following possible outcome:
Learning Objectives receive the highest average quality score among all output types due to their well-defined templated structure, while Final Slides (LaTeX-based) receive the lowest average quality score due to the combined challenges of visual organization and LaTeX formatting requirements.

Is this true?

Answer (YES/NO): NO